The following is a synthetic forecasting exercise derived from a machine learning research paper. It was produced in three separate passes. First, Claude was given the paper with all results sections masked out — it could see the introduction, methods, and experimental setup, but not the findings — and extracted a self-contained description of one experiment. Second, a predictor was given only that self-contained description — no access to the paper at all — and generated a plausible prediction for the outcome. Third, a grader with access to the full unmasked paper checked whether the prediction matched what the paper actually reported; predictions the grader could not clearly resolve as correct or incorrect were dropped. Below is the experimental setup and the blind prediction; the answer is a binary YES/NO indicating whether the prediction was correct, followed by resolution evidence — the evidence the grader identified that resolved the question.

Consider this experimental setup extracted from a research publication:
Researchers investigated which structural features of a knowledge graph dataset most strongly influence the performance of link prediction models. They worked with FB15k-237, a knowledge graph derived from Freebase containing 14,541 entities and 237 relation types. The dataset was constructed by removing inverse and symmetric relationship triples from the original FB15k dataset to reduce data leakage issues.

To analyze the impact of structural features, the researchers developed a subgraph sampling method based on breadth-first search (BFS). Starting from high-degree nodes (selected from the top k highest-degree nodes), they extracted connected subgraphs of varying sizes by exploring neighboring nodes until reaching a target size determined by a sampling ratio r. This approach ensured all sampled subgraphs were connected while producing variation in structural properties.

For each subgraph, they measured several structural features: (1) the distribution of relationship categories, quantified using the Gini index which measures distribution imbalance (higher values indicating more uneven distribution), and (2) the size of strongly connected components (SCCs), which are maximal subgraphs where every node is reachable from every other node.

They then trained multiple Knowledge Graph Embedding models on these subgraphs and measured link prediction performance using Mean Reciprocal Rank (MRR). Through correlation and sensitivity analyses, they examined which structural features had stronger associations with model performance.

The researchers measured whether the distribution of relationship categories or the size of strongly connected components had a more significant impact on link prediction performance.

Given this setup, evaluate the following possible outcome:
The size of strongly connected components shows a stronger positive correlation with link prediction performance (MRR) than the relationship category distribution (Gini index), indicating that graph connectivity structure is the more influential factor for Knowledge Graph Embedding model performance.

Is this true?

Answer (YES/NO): NO